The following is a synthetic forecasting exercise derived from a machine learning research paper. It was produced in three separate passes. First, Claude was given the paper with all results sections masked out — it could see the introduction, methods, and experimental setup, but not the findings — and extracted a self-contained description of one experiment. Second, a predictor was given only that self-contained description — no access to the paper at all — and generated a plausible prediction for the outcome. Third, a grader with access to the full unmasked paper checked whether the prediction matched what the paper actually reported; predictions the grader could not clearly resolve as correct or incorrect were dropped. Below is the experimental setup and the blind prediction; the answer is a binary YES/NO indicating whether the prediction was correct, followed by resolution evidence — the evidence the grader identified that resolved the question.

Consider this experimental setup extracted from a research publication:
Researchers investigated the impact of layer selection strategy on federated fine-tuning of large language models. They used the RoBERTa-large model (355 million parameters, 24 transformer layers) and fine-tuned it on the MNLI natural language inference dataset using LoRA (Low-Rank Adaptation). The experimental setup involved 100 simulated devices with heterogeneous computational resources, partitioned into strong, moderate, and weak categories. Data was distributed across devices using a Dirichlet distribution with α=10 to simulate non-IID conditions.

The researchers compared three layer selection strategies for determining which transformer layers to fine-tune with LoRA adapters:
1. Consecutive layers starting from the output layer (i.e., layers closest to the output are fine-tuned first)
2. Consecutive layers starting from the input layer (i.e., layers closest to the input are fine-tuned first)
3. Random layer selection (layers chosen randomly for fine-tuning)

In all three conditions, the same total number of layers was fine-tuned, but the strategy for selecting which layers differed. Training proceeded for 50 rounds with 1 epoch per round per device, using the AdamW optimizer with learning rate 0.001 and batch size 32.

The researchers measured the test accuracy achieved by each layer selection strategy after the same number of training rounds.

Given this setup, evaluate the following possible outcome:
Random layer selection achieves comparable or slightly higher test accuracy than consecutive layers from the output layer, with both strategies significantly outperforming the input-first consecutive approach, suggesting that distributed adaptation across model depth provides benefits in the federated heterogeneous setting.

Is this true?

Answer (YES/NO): NO